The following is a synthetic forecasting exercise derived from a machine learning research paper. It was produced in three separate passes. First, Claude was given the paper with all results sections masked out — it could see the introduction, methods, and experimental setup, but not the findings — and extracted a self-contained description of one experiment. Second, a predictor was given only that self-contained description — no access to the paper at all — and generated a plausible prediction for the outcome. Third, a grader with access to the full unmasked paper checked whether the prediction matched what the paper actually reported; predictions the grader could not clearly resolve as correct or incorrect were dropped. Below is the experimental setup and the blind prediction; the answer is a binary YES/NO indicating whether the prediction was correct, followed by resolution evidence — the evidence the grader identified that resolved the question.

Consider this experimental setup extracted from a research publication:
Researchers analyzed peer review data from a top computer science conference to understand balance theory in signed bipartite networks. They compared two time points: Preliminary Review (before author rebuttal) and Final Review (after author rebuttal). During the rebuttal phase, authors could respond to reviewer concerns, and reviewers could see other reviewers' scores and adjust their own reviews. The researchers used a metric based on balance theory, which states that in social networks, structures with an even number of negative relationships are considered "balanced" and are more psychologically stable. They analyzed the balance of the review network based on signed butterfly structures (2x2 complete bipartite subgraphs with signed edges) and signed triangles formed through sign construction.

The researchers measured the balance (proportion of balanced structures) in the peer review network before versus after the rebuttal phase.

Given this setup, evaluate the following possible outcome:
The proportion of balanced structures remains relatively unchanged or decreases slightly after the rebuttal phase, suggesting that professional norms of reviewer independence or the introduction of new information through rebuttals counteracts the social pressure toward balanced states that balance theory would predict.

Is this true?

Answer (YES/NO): NO